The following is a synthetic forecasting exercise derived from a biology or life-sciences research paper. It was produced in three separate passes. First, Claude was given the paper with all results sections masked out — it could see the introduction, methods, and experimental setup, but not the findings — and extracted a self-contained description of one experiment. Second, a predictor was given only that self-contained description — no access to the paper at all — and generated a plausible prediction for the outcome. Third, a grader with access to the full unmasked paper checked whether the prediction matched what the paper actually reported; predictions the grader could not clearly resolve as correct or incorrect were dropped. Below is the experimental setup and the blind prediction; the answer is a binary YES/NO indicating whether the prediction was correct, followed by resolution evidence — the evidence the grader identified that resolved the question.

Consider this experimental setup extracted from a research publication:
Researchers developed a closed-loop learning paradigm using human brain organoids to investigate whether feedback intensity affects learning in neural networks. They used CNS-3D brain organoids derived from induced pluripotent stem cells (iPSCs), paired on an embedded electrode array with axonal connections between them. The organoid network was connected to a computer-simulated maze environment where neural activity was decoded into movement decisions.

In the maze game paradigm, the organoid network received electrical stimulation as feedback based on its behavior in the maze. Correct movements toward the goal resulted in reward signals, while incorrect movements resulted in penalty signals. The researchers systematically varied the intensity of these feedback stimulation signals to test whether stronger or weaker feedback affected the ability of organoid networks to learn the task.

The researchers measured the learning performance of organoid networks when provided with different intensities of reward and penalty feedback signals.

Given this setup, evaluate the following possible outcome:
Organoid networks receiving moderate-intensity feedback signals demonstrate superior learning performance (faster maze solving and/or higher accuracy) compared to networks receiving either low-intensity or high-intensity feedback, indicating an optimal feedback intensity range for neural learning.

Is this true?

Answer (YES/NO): NO